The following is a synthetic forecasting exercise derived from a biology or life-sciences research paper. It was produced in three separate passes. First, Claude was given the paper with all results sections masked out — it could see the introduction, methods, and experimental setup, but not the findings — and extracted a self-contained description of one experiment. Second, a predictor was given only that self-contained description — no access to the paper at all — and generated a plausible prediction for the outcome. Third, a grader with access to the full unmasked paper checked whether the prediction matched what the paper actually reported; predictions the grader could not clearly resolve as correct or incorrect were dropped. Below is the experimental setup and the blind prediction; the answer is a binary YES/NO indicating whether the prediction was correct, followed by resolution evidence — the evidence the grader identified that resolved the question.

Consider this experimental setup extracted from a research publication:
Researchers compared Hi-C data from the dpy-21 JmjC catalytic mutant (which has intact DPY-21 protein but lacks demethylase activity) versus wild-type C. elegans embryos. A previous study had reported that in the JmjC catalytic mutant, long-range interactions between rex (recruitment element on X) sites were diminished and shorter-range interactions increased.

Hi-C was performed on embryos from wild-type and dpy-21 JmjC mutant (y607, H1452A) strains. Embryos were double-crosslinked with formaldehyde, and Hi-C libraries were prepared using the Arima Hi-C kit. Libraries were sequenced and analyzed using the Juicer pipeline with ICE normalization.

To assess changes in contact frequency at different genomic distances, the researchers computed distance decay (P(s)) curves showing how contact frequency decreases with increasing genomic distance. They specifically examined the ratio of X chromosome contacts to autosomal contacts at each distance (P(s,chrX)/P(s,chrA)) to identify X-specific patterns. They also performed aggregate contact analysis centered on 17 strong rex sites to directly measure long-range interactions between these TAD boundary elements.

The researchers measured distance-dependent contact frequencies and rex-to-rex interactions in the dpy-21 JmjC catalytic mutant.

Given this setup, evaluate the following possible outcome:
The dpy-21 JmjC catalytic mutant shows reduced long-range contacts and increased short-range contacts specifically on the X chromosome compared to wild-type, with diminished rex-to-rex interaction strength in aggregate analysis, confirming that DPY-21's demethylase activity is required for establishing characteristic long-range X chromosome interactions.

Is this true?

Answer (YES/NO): NO